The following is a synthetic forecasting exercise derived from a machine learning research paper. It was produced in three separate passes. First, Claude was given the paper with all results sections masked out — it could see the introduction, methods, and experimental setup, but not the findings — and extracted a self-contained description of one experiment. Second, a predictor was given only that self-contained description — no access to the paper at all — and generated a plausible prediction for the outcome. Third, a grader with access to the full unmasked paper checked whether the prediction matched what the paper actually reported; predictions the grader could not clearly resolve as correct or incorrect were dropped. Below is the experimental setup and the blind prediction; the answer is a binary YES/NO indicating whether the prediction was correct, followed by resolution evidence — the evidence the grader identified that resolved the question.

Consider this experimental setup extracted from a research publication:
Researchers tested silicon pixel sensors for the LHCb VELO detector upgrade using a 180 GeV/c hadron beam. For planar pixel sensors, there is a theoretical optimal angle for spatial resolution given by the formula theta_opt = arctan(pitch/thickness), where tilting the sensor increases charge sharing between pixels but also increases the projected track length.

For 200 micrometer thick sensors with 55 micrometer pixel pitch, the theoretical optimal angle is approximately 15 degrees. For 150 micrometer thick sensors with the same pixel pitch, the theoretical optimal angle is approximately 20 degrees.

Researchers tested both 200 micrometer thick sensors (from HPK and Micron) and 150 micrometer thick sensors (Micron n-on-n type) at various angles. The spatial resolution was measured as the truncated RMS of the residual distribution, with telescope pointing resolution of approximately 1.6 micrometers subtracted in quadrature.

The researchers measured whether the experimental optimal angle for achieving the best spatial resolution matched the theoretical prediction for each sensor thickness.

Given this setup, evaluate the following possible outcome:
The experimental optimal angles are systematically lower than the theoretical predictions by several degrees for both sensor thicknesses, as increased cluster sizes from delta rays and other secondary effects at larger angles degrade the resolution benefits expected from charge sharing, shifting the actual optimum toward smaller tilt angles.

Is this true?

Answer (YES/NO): NO